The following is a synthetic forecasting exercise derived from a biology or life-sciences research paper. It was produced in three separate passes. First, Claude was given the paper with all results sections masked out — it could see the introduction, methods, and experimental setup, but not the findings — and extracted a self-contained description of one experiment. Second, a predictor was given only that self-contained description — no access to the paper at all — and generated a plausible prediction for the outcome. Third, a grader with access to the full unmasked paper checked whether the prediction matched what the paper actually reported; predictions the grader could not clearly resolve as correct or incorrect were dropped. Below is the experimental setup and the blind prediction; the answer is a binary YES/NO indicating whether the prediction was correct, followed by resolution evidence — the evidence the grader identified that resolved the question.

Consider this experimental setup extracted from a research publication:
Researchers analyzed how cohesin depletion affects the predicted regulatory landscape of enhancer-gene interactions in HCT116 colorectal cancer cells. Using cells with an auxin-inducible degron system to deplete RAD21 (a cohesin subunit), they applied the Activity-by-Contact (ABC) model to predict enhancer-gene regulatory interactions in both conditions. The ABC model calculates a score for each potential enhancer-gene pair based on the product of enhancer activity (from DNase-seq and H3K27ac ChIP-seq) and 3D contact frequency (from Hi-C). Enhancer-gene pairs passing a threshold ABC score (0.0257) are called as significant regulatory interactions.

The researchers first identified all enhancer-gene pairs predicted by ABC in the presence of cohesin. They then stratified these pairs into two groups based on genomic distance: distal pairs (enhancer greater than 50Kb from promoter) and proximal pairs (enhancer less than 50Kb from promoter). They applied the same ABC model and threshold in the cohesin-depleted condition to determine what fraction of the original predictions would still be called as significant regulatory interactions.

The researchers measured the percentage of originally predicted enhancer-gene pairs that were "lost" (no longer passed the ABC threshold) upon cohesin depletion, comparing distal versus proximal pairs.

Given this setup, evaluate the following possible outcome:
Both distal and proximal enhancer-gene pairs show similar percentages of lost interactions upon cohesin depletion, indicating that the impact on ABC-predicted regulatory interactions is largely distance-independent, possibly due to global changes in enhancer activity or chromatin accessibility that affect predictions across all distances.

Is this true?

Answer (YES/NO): NO